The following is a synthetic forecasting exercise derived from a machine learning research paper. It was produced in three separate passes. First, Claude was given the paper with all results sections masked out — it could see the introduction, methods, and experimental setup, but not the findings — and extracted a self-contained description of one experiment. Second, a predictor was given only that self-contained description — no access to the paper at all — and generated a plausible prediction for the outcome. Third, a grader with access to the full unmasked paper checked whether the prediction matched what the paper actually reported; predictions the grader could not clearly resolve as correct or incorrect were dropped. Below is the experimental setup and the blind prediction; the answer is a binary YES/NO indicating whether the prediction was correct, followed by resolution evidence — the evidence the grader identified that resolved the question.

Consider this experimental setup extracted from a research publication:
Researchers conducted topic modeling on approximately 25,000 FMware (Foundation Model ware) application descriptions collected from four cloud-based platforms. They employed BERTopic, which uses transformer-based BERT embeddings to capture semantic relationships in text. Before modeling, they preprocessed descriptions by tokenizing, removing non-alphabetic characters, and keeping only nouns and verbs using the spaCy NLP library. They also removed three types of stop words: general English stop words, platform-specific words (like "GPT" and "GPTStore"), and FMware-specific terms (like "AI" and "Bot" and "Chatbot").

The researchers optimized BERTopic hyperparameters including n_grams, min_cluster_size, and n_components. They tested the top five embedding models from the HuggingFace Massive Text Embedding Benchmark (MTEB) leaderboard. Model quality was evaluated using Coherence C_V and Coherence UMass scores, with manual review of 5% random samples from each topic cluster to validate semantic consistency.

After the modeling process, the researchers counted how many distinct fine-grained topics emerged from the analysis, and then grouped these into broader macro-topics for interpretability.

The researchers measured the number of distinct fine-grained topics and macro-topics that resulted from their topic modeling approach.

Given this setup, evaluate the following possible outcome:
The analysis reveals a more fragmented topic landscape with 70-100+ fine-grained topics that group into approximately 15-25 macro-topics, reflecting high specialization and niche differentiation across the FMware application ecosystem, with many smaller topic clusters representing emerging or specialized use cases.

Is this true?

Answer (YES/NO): NO